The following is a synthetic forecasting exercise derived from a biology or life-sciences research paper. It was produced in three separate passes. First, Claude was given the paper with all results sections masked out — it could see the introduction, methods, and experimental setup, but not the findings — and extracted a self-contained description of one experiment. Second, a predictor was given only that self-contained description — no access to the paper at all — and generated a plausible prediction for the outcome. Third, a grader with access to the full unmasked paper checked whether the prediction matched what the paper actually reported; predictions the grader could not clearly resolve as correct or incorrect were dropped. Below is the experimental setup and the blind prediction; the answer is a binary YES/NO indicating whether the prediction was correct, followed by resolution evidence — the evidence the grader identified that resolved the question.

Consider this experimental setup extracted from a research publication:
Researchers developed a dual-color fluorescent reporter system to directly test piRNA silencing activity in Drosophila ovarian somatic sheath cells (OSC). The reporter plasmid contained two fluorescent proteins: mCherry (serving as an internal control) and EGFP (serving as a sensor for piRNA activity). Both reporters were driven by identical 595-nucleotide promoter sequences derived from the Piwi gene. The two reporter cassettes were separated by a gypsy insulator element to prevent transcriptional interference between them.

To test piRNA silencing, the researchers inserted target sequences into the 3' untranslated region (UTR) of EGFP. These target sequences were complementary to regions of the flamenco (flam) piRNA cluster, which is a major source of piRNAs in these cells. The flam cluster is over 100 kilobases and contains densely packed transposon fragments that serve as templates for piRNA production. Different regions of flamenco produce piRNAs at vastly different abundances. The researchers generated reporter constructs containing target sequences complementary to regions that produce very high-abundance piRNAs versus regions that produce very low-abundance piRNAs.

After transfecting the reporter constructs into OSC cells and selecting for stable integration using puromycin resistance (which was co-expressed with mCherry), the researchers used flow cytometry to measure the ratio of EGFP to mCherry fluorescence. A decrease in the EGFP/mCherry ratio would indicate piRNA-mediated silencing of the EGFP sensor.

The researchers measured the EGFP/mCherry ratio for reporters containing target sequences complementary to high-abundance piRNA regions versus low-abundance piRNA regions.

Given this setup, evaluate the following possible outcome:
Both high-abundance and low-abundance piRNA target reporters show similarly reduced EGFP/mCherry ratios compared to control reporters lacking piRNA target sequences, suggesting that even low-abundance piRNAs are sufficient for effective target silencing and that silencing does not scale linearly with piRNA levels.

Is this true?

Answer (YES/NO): NO